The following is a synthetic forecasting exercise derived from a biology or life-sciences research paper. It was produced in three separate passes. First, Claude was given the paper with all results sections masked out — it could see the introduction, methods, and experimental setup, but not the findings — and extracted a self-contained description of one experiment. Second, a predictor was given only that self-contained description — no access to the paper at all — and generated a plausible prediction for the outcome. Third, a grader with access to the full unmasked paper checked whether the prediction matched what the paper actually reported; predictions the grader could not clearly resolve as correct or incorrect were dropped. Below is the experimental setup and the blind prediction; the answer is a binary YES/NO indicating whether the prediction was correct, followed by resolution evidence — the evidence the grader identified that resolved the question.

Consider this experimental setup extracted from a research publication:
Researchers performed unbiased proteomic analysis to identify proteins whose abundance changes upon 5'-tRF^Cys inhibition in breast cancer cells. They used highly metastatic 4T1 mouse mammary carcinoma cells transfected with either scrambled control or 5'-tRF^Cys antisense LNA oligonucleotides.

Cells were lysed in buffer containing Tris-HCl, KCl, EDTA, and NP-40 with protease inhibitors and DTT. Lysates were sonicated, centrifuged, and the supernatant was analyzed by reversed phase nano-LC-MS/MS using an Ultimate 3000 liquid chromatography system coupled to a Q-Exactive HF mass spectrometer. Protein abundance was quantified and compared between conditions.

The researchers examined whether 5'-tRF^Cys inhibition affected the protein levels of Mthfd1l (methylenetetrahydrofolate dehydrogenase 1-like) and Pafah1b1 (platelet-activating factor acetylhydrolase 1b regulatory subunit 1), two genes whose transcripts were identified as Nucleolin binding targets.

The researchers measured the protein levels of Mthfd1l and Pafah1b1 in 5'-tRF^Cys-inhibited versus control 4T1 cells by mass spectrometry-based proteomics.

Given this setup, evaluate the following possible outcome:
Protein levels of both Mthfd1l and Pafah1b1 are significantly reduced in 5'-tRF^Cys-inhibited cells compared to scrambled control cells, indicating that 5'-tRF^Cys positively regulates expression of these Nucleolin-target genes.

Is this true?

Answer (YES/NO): YES